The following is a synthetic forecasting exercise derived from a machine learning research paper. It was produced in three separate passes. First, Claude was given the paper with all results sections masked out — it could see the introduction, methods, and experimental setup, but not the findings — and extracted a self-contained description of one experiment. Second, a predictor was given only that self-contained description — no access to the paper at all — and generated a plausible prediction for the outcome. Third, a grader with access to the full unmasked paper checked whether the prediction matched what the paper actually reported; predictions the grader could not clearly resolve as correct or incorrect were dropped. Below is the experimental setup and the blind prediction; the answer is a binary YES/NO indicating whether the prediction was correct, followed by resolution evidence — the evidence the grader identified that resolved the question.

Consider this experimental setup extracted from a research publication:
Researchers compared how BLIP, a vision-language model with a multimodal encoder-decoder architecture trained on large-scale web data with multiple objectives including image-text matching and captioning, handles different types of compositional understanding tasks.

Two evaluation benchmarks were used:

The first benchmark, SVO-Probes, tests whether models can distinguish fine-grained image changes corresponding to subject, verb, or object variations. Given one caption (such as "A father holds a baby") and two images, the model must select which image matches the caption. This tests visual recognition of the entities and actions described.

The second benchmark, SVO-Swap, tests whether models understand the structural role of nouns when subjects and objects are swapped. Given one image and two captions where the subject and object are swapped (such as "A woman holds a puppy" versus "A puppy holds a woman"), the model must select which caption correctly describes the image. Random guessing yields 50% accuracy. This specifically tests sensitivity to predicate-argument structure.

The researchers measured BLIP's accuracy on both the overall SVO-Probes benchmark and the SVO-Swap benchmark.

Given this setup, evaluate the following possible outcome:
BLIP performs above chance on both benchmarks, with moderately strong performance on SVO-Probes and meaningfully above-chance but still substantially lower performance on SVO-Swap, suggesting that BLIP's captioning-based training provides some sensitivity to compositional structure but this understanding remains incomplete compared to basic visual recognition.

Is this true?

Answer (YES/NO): NO